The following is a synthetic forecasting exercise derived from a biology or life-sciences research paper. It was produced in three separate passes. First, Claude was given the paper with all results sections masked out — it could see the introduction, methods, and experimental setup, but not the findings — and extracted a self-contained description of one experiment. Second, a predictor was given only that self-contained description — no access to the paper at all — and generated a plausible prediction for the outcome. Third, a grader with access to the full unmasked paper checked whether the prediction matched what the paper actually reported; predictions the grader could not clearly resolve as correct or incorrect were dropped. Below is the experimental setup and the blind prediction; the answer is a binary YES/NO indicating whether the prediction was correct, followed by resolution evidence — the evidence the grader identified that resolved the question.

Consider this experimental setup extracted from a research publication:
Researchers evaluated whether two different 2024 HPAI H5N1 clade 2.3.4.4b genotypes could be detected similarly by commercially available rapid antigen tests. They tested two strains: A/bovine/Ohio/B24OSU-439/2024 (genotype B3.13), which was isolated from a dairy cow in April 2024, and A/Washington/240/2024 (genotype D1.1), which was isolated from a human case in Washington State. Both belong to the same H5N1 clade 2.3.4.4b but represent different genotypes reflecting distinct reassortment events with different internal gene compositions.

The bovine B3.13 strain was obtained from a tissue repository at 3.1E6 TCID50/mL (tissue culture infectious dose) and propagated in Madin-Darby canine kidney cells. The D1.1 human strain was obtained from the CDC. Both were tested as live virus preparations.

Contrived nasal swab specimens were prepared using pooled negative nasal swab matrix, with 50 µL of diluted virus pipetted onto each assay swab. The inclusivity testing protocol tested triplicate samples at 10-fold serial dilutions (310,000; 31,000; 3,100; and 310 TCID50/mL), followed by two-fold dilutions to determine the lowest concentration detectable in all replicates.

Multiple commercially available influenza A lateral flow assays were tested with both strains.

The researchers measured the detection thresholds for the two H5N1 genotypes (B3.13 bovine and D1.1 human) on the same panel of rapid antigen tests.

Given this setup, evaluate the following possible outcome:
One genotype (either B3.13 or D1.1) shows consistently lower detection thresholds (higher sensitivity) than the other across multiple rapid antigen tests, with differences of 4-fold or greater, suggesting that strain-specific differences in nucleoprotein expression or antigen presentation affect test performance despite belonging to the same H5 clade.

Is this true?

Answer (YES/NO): NO